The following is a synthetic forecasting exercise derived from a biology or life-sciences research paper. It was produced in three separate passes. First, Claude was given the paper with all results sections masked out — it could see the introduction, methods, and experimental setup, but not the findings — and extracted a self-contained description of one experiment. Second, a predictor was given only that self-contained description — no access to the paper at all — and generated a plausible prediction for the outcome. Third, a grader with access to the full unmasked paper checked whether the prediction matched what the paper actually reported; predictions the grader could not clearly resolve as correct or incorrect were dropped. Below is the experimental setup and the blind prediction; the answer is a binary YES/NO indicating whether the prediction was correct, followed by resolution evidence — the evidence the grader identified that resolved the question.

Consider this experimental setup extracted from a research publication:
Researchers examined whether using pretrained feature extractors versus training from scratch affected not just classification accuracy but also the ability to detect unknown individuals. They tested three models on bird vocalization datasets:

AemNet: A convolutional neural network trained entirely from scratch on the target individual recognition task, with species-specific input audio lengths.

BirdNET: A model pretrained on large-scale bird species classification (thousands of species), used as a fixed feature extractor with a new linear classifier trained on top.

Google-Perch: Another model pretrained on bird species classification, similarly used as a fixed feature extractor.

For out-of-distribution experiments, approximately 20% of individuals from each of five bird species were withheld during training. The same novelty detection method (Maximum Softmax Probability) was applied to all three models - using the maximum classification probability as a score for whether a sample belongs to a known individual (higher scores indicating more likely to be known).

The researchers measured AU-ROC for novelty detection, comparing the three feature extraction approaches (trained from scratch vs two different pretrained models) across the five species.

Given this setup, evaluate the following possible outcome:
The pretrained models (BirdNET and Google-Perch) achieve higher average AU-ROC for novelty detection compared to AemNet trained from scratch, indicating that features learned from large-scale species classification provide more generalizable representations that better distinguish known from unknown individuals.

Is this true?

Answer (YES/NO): NO